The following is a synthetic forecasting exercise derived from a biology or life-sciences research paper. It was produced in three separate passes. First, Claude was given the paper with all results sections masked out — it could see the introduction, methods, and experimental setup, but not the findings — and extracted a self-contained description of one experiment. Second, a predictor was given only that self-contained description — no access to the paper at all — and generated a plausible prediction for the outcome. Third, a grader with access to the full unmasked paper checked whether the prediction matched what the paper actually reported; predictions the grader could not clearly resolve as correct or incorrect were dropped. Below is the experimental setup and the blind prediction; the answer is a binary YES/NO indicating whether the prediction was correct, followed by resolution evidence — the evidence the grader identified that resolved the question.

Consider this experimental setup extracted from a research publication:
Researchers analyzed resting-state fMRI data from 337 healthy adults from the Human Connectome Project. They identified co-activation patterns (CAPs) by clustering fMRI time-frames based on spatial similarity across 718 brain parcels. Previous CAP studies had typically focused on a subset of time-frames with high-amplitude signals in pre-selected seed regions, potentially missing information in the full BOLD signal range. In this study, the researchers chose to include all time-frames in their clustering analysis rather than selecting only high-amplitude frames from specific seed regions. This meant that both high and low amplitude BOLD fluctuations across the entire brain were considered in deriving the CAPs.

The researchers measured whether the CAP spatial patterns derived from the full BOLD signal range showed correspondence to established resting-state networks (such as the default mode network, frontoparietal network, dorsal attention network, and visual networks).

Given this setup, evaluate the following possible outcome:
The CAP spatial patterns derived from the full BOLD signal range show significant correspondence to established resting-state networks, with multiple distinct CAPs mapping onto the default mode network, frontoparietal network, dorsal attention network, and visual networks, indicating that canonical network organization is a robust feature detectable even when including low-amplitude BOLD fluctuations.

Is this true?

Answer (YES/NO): YES